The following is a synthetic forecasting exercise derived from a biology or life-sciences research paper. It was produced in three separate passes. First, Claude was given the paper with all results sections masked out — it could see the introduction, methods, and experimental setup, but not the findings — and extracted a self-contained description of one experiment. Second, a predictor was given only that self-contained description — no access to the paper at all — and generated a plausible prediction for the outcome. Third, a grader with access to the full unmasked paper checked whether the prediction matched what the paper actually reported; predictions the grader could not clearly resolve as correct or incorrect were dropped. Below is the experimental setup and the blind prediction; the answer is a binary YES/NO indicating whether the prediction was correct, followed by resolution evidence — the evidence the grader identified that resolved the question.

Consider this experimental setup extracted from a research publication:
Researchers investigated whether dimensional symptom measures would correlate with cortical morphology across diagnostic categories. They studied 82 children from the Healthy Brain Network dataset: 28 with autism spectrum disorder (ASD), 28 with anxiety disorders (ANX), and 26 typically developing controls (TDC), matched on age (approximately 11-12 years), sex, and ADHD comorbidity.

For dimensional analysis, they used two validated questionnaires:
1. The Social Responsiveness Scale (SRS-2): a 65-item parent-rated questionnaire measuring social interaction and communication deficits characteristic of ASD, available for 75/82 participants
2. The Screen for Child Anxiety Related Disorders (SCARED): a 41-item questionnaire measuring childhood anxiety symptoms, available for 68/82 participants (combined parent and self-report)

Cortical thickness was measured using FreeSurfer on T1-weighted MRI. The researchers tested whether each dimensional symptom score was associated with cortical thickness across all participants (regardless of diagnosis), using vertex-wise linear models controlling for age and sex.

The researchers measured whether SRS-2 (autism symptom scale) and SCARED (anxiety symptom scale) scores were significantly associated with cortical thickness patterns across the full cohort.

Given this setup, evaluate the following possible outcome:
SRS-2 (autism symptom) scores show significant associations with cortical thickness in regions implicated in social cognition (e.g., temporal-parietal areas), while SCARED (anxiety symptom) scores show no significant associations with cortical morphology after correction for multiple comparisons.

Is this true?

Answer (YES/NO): YES